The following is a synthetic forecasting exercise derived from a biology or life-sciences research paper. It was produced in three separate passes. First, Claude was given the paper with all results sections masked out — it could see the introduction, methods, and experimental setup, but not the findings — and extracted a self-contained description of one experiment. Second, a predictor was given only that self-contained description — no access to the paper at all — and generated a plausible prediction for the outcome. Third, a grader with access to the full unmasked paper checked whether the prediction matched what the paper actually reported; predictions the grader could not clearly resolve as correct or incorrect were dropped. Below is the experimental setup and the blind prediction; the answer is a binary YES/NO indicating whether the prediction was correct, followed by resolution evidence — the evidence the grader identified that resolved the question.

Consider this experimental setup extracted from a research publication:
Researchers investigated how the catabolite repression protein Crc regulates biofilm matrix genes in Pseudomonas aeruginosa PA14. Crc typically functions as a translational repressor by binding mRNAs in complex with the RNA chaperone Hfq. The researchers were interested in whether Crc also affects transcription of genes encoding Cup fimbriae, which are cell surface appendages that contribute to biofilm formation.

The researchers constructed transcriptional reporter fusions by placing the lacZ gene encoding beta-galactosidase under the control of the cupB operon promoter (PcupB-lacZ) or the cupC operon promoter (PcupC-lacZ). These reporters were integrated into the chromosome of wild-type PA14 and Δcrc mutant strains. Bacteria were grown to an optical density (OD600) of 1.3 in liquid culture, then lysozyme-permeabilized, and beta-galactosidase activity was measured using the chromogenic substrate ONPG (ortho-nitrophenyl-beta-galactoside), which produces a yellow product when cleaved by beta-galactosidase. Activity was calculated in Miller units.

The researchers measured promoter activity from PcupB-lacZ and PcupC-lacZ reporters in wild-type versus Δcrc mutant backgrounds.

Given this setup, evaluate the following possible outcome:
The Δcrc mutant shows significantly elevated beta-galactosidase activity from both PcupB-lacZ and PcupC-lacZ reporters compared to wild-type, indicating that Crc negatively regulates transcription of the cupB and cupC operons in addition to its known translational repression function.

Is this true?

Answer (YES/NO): NO